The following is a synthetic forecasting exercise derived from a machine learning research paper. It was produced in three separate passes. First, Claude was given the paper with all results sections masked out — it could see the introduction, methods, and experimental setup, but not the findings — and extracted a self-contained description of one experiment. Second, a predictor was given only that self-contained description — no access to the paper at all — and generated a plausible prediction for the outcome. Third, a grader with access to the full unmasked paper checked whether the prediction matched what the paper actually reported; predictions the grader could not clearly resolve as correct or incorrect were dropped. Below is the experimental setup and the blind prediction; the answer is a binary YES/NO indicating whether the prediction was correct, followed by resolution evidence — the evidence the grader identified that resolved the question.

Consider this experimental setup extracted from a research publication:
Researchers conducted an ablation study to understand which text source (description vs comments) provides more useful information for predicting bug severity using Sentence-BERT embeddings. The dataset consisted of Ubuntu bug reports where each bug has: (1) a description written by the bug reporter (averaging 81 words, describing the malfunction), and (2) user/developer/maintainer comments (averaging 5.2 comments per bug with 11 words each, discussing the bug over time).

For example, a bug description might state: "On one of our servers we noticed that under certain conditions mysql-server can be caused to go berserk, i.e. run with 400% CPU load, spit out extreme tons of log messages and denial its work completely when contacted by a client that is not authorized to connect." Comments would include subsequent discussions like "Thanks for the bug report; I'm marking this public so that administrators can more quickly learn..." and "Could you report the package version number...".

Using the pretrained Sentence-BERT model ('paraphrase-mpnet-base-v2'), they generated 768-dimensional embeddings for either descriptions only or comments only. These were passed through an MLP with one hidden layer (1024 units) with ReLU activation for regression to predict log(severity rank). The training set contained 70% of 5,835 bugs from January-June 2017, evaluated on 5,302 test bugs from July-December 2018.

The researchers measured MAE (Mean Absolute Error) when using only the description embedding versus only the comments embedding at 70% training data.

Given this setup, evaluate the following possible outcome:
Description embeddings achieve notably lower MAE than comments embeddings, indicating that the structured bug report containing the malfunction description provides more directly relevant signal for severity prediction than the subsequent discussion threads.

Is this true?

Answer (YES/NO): NO